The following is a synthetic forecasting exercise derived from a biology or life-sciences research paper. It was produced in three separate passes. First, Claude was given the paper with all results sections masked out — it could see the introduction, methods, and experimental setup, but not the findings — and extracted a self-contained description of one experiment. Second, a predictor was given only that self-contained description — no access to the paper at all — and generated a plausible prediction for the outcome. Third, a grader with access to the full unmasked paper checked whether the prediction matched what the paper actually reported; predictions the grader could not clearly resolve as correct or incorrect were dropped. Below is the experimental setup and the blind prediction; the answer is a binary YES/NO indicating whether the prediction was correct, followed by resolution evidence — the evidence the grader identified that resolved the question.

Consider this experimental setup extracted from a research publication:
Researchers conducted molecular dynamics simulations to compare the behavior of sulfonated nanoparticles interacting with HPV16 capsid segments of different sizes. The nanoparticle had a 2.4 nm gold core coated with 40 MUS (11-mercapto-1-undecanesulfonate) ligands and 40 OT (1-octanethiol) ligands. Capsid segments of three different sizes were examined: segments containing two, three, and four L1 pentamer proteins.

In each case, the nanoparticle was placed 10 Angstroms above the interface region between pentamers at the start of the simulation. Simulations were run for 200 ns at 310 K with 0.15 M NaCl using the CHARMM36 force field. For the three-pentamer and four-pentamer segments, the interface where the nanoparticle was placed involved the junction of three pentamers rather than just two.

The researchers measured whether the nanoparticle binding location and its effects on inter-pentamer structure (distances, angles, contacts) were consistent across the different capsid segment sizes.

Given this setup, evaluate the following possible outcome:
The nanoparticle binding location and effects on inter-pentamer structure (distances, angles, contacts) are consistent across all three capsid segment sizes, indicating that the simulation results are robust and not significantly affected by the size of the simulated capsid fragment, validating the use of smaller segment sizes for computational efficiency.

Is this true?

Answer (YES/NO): NO